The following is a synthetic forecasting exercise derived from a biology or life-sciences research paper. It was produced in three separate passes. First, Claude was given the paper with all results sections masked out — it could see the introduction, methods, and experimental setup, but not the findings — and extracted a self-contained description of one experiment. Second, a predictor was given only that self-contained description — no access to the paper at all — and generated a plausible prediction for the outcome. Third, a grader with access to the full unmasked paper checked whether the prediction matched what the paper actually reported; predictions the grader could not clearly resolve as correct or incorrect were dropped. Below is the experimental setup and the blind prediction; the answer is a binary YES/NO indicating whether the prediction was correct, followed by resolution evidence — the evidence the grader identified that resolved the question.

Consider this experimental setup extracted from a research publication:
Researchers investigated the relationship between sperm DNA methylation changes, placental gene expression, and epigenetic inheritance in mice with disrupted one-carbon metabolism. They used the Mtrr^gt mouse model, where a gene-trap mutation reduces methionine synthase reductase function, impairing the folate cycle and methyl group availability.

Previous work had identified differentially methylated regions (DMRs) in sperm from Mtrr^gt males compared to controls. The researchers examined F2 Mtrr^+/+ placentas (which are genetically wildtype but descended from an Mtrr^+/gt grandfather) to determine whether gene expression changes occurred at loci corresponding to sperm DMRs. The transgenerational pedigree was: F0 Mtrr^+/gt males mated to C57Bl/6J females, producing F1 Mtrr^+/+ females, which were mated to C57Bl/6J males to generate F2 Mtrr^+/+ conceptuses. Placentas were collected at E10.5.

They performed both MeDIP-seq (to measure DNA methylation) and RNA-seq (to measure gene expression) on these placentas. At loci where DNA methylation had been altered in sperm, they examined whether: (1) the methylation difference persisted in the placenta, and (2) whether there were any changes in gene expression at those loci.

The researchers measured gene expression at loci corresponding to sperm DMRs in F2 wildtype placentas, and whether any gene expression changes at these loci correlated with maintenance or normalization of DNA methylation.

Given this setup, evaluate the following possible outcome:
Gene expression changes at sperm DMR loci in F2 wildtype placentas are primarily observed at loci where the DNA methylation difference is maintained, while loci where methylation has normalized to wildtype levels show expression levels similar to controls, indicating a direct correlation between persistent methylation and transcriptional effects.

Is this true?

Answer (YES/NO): NO